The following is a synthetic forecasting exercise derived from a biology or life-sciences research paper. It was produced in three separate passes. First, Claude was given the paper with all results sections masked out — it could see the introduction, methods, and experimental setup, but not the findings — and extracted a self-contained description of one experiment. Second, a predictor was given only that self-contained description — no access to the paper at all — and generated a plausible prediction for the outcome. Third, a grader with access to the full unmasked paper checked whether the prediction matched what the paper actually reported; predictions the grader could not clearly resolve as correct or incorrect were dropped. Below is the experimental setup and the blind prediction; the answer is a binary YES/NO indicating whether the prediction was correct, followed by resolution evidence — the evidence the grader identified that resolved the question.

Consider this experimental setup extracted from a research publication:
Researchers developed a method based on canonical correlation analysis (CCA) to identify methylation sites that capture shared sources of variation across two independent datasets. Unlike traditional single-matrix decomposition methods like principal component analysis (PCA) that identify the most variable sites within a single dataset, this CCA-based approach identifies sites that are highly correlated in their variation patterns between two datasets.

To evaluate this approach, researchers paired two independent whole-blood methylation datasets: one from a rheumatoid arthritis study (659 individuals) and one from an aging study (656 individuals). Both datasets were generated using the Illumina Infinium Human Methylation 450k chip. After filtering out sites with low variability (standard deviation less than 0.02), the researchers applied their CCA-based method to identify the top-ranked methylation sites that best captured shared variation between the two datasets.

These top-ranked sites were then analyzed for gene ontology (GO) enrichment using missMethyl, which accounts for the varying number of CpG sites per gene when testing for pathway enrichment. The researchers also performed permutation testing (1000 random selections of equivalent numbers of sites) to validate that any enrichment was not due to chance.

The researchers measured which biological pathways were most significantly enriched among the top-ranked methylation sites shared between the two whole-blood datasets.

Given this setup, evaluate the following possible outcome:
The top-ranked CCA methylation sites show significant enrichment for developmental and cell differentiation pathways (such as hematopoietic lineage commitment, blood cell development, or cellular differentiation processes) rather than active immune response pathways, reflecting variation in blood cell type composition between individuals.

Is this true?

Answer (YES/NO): NO